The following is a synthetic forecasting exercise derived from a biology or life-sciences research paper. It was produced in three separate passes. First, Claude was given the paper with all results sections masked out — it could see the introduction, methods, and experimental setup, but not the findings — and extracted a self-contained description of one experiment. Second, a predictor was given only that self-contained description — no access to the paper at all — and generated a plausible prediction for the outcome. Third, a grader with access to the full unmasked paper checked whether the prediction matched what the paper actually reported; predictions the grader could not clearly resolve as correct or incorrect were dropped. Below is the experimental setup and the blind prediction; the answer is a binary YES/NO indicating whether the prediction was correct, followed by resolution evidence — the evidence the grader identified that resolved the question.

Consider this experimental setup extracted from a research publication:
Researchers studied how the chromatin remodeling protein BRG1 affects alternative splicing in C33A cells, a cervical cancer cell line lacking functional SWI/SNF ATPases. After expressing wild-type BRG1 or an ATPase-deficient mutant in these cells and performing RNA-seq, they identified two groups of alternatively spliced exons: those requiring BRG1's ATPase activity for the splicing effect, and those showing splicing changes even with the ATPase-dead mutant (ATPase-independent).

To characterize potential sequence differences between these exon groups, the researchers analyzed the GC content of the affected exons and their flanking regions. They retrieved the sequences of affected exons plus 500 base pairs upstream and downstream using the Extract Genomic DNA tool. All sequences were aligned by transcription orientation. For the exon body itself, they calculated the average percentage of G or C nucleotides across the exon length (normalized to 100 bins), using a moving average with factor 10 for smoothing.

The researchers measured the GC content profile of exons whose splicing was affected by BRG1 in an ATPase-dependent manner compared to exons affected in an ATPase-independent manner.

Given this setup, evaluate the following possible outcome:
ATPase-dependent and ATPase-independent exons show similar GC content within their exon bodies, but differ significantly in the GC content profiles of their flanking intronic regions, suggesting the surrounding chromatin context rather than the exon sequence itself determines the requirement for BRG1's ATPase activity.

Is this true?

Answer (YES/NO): NO